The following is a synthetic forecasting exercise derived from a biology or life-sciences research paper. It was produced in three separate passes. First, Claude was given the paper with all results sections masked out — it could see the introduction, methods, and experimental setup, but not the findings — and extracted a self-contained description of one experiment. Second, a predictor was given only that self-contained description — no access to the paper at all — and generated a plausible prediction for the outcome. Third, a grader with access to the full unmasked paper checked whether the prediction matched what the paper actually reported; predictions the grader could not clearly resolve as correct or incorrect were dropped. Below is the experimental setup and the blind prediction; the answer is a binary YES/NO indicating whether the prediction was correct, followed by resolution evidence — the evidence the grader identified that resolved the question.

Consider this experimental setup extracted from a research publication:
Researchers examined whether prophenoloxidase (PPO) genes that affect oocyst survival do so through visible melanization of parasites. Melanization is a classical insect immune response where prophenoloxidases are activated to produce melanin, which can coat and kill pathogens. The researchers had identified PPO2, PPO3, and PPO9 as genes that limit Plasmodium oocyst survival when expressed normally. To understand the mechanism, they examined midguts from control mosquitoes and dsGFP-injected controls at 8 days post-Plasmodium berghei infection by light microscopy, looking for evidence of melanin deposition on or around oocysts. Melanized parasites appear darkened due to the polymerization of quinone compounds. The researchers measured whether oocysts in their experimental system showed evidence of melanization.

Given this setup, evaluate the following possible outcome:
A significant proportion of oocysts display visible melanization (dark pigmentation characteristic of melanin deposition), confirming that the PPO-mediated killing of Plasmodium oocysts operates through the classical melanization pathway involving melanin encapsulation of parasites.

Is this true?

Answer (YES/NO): NO